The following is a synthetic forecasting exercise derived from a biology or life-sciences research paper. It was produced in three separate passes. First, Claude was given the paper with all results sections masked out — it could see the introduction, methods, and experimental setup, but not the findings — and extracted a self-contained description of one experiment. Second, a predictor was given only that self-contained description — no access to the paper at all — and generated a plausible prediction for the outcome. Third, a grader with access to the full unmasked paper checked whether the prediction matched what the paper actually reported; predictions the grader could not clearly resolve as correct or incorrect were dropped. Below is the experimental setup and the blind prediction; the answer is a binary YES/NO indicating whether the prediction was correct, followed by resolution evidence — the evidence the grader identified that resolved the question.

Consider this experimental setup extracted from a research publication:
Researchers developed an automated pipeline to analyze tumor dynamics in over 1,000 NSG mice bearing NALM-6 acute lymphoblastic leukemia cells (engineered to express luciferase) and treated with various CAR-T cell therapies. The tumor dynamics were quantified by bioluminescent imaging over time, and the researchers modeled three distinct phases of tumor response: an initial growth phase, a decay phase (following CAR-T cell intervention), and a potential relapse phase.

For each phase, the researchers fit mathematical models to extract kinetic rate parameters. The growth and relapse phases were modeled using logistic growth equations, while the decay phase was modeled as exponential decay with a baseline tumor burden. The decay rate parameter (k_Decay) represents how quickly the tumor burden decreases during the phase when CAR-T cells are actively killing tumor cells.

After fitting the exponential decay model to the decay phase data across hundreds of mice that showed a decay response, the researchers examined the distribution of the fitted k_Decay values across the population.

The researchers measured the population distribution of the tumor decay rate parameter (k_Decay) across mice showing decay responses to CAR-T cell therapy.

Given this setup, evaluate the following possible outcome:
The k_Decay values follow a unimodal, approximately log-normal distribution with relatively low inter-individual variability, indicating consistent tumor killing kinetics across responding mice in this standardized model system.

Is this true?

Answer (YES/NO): NO